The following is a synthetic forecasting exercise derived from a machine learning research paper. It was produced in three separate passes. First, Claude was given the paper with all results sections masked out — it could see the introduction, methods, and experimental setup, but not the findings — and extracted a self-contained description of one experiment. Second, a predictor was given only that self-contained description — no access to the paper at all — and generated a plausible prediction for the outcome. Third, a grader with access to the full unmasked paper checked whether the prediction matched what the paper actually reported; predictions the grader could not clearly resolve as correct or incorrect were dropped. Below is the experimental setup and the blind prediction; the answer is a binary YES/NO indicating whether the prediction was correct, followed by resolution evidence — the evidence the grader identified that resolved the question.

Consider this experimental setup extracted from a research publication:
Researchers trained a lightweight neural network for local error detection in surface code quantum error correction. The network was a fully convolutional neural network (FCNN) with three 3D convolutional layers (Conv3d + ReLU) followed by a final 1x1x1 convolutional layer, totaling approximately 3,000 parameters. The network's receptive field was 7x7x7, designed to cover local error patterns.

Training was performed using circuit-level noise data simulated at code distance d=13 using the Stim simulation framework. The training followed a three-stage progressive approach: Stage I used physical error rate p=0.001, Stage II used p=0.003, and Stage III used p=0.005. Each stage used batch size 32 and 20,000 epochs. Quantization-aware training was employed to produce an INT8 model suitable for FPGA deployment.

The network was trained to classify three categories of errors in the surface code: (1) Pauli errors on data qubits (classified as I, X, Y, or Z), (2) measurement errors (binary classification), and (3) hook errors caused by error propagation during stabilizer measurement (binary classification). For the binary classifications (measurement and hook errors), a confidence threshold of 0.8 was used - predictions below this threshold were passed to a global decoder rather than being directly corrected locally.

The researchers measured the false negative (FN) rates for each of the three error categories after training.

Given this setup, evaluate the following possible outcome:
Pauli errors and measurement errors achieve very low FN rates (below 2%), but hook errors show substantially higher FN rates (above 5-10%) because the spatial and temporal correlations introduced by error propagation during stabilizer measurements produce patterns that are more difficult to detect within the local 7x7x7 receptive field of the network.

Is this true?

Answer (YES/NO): NO